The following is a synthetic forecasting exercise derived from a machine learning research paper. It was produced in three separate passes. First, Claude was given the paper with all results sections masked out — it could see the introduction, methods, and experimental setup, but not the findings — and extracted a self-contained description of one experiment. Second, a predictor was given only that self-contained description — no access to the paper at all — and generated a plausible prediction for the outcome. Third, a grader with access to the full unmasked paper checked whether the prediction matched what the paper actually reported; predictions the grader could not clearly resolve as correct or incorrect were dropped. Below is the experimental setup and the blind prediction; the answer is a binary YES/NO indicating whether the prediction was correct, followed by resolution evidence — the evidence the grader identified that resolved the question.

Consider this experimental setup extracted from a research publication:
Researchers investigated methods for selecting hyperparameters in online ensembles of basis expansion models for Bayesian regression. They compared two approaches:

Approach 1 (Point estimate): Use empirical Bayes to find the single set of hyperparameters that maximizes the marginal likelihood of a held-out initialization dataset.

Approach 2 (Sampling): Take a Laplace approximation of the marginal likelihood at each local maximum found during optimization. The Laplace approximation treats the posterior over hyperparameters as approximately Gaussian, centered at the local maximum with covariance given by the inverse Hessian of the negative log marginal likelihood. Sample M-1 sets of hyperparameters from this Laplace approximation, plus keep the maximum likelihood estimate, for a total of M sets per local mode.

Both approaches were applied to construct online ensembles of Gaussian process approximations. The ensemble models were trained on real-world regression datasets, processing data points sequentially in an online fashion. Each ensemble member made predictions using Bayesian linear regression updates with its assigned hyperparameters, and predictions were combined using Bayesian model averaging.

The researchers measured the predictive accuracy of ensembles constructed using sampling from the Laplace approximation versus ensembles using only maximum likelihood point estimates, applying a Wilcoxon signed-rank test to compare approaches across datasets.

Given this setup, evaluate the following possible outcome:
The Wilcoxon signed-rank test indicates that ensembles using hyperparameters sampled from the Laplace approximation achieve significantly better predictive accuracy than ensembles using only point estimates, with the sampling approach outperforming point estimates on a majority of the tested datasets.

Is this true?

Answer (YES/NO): YES